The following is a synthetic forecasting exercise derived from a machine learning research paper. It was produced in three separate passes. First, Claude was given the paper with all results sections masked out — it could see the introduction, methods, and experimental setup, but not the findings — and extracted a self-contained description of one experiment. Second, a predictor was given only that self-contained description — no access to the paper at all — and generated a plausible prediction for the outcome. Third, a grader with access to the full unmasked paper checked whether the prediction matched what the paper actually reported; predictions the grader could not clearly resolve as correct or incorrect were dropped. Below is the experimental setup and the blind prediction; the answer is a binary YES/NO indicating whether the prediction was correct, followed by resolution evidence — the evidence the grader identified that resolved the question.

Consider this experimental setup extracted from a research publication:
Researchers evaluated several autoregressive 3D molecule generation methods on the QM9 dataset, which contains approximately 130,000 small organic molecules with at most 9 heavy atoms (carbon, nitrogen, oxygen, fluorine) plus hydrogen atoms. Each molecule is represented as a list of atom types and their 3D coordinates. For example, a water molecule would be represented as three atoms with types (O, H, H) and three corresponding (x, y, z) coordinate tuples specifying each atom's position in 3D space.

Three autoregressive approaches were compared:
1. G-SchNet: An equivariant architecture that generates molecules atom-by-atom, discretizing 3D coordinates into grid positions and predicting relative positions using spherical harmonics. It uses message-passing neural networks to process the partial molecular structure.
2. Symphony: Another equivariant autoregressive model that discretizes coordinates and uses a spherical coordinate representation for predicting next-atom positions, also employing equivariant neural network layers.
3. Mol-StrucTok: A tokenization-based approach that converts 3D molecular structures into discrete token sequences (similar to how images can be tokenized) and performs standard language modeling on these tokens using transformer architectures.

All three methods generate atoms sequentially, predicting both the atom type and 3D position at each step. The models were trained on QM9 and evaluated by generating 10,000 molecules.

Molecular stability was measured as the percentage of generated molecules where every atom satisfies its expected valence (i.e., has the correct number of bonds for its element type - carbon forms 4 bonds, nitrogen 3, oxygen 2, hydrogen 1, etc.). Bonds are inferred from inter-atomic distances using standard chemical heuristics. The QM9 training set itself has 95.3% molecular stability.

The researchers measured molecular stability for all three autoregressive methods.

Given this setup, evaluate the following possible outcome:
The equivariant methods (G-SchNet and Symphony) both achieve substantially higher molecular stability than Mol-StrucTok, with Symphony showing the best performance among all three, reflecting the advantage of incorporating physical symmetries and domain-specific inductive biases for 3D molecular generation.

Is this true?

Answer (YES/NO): NO